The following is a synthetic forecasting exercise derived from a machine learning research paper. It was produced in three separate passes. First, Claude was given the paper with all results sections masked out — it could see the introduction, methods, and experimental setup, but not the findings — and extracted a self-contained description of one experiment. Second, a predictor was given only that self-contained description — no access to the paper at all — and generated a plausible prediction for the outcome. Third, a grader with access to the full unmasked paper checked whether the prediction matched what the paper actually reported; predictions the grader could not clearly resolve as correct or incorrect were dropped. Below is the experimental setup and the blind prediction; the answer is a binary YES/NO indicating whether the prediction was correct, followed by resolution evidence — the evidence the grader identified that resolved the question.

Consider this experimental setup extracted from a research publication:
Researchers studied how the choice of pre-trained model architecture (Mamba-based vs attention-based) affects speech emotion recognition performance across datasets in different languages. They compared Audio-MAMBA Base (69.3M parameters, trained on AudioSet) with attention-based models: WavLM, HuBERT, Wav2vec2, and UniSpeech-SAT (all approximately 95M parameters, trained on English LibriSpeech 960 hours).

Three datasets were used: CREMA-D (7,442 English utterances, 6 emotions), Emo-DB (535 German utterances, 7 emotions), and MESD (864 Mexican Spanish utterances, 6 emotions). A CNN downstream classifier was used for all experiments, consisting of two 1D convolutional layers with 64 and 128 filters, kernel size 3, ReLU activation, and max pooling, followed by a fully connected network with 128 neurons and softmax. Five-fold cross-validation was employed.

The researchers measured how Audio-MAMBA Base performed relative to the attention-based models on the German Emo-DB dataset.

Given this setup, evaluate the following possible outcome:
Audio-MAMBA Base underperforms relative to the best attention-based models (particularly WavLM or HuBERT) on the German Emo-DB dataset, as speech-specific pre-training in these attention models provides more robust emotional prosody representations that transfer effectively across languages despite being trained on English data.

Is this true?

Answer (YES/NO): YES